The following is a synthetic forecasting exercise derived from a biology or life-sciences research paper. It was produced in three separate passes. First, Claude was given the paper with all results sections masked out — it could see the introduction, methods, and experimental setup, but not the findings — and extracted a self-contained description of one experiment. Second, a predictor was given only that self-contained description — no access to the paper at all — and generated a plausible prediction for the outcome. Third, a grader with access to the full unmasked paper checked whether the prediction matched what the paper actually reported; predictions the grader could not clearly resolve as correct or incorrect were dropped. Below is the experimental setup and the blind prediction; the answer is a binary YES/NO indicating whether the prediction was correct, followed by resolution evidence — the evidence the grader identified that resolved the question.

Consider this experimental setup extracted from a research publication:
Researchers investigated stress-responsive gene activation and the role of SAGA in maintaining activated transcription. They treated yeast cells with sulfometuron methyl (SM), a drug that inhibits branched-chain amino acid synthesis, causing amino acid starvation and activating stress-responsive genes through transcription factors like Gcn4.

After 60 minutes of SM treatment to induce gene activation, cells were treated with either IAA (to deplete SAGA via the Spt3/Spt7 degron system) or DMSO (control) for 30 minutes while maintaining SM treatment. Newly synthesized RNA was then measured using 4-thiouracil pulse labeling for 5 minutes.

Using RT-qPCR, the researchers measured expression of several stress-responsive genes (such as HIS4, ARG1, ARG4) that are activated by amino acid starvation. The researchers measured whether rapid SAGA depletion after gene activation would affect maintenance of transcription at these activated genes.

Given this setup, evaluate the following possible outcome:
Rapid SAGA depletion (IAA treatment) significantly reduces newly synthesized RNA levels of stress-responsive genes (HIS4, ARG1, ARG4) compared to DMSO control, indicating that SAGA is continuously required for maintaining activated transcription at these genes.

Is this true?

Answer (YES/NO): YES